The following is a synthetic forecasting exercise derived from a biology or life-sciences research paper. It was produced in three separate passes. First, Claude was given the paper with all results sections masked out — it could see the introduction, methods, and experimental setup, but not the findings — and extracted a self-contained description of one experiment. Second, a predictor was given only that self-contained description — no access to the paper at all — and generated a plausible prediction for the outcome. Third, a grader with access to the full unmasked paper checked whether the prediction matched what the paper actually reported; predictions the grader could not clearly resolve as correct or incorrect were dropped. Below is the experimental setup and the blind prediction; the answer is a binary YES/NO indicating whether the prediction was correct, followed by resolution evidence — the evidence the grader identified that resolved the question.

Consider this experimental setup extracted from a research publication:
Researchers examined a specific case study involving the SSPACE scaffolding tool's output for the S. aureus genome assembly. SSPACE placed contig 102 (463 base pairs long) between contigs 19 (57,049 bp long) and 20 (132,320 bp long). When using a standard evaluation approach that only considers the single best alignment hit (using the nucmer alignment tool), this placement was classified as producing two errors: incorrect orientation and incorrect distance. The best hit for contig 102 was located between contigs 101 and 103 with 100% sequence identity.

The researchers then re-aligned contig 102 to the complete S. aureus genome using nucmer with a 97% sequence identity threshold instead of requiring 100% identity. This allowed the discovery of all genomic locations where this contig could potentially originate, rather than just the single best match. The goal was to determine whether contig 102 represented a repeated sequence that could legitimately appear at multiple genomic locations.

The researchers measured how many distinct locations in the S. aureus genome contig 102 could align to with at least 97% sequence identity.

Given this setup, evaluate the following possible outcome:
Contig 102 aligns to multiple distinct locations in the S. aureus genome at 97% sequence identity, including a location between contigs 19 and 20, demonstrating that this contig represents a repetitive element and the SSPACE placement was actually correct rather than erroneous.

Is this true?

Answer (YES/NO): YES